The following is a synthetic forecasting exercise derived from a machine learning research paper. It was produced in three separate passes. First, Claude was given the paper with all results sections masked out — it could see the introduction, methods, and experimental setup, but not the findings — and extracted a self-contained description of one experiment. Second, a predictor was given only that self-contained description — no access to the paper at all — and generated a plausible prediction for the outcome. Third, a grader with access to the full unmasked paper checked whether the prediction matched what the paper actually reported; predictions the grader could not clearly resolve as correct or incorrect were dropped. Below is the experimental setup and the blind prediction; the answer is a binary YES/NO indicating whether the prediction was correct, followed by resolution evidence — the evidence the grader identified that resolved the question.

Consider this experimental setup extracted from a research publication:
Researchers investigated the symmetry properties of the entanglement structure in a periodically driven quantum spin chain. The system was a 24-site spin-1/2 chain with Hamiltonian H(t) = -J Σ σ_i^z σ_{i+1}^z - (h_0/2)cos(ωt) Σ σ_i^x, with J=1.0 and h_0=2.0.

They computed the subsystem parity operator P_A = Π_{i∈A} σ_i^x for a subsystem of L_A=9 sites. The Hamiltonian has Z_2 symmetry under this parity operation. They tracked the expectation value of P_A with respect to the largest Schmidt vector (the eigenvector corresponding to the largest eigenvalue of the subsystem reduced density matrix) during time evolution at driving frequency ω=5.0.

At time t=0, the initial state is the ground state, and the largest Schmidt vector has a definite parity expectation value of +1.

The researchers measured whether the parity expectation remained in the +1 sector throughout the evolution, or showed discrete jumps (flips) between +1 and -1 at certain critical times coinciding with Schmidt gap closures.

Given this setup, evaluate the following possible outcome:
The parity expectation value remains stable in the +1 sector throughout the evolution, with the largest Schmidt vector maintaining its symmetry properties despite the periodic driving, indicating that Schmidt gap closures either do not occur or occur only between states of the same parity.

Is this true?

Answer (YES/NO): NO